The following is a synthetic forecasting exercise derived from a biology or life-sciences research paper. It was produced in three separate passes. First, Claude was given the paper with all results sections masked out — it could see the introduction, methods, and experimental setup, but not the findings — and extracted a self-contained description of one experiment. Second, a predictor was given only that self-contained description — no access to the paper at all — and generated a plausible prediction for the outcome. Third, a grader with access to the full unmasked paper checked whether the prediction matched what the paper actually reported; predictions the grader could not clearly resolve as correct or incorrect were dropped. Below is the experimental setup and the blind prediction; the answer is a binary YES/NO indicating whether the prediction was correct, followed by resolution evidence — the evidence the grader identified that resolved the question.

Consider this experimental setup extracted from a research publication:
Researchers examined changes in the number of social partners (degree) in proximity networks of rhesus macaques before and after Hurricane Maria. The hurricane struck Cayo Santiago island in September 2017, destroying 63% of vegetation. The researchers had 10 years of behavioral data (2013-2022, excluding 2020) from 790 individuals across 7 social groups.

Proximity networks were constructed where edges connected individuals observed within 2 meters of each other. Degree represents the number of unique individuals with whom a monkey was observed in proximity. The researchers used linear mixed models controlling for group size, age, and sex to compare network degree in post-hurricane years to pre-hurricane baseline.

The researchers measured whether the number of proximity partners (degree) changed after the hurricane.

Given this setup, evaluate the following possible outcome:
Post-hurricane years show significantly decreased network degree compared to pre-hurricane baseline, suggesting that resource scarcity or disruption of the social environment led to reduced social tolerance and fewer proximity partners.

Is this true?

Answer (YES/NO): NO